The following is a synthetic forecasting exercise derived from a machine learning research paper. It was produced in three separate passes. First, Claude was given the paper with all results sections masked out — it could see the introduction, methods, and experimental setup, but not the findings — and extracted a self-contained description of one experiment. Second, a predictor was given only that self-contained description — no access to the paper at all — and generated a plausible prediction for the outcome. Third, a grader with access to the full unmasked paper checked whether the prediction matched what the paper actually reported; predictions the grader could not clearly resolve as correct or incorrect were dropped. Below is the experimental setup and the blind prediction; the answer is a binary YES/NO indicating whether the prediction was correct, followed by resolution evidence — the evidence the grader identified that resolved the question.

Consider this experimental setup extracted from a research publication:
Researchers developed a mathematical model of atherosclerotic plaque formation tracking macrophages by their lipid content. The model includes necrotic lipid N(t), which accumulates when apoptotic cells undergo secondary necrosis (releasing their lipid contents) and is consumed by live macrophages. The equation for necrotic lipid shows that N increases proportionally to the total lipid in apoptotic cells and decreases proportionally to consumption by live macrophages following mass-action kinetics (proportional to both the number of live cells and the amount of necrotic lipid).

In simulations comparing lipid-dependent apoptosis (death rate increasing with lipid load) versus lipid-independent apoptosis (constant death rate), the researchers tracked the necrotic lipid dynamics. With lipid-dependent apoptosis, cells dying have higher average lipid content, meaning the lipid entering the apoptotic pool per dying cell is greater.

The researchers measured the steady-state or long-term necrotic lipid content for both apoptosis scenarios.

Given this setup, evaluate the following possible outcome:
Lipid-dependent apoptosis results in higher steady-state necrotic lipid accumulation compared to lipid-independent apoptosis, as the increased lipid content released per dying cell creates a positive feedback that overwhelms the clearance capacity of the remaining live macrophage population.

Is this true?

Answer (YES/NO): YES